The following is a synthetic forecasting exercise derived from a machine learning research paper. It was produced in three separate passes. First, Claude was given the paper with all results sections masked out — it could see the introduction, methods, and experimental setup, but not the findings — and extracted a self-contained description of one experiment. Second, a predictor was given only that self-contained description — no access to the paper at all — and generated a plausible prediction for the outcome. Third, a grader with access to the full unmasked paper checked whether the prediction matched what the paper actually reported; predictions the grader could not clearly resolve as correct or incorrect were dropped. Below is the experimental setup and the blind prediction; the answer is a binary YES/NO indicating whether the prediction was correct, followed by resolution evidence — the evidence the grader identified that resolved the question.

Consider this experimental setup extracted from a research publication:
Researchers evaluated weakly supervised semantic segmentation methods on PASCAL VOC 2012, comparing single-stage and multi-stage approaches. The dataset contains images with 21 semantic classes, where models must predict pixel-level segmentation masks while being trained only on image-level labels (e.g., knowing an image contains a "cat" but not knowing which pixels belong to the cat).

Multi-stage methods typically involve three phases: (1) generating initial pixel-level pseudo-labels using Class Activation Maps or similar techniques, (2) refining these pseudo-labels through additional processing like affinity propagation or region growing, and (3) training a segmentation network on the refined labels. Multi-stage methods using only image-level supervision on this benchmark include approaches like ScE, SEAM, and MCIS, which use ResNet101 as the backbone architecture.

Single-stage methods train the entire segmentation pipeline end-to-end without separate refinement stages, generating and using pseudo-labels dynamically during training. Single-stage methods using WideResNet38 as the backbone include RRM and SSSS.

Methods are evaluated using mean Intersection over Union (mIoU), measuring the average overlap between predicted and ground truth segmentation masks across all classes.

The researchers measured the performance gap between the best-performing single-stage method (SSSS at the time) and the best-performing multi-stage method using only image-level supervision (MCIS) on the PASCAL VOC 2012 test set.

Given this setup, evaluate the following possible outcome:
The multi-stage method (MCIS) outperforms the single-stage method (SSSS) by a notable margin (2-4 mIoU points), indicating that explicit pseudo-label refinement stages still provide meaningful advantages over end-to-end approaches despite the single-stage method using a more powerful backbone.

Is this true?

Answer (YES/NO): YES